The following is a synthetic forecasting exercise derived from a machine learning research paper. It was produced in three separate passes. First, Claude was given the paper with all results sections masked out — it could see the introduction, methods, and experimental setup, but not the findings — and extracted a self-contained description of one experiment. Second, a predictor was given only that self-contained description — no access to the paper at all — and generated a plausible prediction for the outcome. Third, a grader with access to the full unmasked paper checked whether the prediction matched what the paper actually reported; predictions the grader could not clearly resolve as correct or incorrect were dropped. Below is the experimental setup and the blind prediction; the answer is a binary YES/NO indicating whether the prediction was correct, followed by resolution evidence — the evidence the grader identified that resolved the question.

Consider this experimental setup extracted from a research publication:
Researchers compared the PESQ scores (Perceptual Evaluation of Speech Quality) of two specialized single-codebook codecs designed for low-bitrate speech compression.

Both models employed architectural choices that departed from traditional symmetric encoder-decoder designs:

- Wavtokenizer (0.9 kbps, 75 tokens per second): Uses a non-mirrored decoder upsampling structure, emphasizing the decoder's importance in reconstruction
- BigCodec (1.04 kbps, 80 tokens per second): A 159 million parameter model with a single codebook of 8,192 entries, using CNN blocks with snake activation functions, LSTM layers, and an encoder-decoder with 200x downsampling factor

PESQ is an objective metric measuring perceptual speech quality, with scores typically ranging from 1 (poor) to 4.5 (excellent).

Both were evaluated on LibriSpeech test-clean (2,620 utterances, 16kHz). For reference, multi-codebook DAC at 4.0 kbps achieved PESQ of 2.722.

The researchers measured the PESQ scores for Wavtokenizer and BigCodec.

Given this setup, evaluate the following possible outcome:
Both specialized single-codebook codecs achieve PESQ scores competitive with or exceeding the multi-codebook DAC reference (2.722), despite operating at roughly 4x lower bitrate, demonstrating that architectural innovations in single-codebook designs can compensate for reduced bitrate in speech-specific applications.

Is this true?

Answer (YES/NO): NO